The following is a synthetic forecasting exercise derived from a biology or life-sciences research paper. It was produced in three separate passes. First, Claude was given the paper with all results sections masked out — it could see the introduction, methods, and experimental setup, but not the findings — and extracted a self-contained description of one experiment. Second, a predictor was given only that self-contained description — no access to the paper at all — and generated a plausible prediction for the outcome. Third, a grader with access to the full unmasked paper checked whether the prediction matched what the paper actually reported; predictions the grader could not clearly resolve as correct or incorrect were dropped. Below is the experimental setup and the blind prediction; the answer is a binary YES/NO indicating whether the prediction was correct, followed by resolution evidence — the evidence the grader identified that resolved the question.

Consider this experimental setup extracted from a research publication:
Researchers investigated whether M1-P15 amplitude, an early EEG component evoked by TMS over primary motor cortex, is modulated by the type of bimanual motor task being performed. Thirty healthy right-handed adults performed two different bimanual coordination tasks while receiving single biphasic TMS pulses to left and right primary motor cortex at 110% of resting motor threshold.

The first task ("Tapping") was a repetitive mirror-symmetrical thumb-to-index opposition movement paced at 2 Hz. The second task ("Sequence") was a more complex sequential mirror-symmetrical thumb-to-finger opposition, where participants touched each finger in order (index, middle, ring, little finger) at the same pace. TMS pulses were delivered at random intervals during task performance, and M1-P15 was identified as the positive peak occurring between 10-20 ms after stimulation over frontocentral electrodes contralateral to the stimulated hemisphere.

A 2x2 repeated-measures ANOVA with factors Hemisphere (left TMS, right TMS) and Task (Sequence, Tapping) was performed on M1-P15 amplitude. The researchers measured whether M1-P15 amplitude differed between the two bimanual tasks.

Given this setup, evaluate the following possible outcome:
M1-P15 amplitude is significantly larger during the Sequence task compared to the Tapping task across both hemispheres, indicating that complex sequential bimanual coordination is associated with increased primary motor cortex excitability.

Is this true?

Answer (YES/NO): NO